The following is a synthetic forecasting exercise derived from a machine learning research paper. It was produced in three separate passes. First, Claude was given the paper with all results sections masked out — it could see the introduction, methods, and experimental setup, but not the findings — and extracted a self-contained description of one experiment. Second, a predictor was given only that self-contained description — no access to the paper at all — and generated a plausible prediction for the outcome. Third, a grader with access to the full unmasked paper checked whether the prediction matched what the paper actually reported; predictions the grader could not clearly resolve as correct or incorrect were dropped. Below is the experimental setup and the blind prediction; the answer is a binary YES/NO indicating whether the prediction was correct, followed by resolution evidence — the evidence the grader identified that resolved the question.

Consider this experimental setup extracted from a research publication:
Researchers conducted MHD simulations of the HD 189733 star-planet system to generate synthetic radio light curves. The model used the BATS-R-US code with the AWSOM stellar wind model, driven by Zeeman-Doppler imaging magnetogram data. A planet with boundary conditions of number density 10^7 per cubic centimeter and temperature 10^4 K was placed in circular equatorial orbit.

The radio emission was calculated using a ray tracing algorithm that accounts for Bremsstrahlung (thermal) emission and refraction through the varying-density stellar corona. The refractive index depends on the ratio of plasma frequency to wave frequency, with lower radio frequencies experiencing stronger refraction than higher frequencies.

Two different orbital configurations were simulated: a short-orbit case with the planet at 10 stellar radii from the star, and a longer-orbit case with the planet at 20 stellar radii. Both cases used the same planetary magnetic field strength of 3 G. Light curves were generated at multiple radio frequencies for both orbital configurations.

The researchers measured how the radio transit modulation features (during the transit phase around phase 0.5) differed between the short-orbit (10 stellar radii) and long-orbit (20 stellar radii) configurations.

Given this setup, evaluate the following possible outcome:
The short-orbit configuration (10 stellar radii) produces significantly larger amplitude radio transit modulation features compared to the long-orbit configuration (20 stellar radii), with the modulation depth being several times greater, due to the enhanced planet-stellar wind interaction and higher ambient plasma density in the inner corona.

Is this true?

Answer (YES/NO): NO